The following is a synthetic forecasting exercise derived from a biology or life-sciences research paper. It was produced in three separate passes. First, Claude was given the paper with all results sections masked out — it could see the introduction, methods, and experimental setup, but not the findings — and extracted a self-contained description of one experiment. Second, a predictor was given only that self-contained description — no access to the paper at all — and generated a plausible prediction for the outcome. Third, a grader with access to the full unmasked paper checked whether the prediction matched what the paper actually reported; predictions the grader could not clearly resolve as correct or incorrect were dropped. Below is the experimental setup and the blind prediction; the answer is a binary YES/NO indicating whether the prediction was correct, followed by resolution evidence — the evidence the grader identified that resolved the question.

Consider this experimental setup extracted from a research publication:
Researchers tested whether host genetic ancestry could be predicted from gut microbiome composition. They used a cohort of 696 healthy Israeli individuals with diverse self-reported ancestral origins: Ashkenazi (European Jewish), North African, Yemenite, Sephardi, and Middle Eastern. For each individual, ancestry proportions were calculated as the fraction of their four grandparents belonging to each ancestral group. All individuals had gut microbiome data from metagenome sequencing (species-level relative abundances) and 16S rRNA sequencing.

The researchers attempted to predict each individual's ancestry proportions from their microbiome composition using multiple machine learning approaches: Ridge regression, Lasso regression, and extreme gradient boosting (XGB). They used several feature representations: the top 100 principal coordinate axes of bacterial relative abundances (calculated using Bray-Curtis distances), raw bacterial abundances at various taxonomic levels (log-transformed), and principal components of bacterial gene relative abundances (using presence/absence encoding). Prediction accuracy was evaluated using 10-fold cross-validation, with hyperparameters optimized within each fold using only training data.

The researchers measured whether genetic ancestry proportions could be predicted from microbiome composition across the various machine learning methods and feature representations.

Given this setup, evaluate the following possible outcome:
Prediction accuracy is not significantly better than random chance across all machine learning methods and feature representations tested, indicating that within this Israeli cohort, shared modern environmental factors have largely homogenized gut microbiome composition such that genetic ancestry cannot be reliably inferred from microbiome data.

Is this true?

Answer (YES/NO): YES